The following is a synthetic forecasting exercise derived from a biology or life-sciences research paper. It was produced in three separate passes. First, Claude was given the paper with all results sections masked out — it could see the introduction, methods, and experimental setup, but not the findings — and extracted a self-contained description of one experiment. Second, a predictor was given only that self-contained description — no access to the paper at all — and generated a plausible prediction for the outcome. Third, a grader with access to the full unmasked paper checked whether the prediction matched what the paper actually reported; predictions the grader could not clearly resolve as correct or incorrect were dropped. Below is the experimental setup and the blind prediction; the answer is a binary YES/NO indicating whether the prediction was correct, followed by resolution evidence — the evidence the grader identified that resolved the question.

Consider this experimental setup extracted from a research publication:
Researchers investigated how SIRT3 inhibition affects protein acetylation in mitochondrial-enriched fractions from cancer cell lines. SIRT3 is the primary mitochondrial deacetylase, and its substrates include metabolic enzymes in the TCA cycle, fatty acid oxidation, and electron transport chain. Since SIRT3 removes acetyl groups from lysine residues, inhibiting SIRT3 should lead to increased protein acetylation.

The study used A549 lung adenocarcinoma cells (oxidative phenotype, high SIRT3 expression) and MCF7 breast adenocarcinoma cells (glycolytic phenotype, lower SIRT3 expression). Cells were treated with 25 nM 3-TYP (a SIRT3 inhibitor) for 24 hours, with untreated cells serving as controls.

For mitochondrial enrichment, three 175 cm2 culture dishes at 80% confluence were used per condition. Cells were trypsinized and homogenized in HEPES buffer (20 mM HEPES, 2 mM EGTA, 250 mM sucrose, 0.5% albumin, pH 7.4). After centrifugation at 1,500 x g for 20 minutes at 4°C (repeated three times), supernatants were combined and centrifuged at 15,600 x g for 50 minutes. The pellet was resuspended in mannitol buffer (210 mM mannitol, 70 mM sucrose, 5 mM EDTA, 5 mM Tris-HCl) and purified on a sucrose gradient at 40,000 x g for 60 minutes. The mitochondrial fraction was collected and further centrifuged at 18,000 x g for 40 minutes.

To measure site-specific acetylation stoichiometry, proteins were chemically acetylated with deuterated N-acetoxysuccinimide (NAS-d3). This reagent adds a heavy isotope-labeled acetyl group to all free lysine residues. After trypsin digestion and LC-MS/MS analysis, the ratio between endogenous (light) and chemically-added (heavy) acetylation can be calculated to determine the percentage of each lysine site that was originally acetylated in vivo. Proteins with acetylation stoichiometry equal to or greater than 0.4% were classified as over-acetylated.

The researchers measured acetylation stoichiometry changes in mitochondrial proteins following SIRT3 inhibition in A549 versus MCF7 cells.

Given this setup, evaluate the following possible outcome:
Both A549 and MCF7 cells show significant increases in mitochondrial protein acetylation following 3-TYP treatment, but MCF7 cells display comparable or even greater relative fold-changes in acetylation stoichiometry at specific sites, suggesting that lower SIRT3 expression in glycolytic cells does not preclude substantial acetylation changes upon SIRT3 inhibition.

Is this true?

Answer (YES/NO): YES